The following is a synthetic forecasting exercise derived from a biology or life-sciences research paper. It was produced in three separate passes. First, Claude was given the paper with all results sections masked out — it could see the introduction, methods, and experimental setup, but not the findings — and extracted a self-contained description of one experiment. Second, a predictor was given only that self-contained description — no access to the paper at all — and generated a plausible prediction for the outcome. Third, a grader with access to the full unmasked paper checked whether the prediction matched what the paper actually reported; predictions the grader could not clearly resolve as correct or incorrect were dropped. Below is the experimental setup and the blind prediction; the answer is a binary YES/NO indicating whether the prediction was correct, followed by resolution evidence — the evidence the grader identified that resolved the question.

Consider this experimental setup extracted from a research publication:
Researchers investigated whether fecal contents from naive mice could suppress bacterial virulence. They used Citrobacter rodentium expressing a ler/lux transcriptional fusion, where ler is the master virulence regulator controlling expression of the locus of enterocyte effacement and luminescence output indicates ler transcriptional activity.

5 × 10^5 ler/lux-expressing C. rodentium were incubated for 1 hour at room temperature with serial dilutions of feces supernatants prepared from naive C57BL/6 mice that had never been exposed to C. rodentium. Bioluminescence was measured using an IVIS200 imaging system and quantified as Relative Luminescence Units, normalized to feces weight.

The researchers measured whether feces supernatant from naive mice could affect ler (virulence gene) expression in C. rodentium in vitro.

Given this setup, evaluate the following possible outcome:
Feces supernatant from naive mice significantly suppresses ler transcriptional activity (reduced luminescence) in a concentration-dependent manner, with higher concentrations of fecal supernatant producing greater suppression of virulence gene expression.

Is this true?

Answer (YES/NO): NO